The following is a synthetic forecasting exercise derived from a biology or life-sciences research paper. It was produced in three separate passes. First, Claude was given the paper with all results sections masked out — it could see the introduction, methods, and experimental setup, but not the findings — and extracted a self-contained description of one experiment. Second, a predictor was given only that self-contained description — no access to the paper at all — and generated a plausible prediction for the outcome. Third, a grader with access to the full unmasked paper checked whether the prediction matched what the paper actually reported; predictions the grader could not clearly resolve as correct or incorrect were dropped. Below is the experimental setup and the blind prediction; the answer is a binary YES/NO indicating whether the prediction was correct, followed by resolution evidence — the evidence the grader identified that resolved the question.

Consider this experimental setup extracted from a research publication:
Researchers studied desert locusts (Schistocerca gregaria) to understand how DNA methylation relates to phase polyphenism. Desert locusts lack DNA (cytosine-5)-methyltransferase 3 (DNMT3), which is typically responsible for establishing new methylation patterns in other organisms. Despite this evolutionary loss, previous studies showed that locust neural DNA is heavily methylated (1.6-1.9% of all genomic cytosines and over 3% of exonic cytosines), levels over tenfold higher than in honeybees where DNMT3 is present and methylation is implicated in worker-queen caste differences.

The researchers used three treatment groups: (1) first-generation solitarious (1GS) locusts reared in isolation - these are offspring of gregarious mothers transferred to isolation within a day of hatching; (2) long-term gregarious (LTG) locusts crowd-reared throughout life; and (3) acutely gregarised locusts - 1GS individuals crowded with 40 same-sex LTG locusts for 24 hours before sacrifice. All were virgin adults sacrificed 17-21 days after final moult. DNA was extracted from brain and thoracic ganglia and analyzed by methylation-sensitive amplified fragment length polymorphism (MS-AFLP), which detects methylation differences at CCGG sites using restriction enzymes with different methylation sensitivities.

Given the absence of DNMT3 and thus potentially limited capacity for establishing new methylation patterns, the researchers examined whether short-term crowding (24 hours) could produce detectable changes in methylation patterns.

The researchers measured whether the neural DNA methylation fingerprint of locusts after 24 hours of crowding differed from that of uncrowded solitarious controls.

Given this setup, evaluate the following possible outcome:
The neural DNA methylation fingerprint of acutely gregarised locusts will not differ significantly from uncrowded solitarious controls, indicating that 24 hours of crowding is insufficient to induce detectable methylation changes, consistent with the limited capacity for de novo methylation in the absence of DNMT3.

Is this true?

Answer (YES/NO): NO